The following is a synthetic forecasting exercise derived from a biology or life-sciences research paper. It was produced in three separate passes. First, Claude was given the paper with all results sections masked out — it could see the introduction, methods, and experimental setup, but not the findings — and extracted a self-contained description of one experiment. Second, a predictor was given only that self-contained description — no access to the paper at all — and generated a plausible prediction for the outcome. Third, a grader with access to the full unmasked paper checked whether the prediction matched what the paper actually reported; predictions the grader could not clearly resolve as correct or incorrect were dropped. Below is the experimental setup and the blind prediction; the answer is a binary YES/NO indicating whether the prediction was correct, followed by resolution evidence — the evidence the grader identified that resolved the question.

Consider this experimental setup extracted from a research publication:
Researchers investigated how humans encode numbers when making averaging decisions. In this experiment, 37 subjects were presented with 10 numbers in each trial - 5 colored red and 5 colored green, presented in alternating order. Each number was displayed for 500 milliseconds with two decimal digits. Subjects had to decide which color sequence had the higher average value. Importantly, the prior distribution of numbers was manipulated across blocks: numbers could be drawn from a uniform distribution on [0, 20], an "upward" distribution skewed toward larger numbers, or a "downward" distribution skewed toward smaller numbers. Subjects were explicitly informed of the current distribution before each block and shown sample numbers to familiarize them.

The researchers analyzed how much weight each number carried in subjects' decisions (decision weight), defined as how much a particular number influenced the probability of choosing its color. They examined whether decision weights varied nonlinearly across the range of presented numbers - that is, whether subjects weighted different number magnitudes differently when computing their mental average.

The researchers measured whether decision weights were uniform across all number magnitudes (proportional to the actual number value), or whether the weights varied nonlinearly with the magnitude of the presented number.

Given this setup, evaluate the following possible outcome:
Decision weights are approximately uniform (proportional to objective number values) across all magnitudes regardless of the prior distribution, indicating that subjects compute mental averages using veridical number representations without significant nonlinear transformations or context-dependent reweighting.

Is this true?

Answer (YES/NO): NO